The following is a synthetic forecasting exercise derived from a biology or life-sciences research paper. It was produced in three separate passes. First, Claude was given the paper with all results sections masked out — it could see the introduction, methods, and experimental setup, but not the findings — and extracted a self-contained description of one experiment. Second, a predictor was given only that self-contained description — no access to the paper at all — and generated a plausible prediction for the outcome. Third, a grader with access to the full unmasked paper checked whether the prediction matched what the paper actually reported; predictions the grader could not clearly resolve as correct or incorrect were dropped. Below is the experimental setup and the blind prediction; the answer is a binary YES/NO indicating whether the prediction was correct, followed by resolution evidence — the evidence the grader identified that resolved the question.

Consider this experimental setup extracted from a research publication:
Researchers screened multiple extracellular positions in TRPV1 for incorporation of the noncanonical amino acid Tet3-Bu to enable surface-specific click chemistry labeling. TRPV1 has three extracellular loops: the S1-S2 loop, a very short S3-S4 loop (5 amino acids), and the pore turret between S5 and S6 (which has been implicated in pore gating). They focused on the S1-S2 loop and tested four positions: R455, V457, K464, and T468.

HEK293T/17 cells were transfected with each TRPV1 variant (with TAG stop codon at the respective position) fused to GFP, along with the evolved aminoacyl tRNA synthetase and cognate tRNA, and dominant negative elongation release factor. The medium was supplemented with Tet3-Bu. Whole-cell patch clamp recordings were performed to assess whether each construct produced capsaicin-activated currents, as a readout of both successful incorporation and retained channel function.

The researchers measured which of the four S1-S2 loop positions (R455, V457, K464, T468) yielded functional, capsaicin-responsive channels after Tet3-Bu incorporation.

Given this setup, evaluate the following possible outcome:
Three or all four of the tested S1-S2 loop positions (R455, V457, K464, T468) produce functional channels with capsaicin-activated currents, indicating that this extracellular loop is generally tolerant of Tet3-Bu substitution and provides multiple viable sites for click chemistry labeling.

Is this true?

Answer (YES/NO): NO